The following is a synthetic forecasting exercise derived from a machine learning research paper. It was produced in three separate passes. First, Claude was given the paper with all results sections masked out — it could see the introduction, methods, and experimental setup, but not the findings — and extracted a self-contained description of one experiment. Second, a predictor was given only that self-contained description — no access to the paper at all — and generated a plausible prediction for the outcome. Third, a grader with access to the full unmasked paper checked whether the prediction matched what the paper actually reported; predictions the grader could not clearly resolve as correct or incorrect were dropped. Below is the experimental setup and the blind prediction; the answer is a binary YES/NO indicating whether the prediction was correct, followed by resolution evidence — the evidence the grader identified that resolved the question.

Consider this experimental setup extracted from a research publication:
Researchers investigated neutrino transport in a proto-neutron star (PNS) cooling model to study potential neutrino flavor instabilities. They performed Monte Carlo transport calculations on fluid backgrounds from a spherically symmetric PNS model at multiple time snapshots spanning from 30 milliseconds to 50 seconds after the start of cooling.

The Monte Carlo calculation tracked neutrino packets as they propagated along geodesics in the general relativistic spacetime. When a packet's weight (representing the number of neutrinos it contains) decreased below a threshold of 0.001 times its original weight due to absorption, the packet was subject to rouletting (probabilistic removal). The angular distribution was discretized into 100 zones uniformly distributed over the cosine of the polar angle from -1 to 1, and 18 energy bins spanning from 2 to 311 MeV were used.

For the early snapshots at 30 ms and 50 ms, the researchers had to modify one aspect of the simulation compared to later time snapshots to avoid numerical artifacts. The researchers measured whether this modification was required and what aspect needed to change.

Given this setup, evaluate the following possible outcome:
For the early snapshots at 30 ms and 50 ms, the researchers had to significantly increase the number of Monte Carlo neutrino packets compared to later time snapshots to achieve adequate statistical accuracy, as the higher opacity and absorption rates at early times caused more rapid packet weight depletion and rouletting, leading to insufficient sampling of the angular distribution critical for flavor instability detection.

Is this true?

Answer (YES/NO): NO